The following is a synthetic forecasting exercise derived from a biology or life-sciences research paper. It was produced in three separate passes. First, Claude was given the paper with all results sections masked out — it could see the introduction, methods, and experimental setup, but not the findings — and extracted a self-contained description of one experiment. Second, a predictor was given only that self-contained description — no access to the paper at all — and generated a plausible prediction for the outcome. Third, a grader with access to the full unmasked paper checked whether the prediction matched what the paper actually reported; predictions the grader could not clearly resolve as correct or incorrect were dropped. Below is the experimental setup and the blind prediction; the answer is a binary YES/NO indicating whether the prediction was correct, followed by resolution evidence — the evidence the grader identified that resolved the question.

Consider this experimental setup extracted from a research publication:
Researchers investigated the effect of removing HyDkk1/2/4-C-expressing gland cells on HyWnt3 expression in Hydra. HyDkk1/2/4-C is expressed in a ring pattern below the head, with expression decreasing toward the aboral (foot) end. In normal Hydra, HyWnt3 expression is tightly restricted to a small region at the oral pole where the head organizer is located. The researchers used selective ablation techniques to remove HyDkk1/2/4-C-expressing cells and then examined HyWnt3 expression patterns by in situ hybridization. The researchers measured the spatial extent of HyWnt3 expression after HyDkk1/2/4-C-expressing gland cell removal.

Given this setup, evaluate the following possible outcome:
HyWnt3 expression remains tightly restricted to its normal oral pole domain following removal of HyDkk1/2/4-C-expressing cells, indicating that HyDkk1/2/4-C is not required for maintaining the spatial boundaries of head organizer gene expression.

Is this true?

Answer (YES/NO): NO